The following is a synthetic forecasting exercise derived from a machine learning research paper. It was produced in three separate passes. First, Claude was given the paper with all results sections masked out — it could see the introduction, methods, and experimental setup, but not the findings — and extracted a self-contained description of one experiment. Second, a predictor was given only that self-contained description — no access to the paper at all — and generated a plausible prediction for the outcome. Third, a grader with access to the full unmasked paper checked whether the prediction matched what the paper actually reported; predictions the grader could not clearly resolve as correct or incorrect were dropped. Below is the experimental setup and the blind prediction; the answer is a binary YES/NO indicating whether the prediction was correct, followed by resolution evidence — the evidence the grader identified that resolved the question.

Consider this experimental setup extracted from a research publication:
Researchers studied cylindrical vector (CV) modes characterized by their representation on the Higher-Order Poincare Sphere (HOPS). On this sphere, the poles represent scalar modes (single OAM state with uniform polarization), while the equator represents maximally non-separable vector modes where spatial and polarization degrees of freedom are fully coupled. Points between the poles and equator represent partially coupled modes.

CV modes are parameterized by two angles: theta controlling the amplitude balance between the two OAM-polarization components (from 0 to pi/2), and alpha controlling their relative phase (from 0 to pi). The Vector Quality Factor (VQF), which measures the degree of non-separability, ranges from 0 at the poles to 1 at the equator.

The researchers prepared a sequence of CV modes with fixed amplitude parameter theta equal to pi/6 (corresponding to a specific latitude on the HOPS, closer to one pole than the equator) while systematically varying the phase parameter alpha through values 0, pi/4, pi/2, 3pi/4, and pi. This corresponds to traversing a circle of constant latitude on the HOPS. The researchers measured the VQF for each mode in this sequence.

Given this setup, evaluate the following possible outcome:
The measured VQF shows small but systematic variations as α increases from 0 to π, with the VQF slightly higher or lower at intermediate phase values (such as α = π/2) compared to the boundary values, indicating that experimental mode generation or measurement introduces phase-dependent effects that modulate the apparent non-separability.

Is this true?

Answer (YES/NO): NO